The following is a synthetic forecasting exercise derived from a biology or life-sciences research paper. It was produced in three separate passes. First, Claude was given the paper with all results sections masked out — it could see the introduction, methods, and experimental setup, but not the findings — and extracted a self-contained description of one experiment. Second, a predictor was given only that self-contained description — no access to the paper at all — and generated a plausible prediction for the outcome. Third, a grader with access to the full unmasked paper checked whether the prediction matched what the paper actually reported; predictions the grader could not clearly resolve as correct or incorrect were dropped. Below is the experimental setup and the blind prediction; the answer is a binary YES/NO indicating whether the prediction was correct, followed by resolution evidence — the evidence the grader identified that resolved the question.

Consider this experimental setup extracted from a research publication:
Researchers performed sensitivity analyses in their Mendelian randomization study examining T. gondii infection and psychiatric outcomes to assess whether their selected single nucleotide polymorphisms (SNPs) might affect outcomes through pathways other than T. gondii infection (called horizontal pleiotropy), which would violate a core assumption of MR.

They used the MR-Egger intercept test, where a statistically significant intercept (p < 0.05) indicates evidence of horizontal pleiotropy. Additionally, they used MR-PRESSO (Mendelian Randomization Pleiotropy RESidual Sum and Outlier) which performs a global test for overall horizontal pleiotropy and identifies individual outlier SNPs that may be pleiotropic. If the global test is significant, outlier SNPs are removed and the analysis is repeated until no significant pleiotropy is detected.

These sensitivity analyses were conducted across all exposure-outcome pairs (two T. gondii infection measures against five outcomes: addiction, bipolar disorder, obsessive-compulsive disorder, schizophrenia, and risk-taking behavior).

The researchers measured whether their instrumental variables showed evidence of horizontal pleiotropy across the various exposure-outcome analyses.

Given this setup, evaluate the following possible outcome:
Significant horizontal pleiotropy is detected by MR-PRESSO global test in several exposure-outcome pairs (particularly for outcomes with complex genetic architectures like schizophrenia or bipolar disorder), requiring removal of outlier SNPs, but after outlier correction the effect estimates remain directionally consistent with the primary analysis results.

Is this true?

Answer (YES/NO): NO